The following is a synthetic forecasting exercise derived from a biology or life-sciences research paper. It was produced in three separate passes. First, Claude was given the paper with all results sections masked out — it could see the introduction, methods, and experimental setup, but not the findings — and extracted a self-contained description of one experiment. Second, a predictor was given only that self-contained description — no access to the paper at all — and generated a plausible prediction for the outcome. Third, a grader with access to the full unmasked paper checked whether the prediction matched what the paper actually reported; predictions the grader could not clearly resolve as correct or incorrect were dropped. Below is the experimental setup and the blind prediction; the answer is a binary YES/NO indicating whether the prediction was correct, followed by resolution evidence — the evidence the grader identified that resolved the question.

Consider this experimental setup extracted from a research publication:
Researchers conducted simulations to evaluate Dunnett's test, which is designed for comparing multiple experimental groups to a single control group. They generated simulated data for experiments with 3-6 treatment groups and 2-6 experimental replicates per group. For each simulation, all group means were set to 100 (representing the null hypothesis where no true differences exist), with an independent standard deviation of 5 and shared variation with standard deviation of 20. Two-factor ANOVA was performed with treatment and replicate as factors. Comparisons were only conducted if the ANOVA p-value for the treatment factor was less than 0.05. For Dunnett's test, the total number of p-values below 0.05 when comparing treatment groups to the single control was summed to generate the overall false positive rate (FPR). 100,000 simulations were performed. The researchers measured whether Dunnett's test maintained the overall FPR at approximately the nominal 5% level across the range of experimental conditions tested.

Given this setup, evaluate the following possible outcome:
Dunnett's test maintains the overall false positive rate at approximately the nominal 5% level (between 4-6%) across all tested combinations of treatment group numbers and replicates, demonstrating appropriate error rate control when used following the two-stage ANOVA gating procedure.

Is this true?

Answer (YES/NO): NO